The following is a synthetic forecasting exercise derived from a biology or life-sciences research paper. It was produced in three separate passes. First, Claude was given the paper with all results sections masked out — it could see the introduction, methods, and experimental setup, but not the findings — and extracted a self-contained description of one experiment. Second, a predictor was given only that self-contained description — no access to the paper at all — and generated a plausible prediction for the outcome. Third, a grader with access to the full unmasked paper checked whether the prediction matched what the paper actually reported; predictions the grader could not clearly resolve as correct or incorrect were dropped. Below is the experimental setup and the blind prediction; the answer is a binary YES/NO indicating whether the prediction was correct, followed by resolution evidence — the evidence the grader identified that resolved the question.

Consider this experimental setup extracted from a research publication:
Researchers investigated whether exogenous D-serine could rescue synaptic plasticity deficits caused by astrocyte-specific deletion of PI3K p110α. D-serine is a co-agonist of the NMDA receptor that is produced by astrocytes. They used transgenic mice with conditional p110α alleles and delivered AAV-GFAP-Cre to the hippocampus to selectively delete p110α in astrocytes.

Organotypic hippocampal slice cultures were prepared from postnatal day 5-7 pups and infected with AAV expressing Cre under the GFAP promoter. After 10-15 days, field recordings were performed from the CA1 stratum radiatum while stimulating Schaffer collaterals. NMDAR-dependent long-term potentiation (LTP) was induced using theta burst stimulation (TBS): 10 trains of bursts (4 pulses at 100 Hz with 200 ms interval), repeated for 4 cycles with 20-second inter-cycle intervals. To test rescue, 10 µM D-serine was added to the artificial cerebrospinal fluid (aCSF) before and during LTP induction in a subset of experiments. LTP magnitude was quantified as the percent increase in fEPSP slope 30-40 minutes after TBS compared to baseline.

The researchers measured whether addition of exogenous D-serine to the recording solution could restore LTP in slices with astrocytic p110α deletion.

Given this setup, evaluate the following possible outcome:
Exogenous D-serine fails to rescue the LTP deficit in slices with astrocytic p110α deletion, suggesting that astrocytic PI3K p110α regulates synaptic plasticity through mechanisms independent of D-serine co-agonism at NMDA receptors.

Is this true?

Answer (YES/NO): NO